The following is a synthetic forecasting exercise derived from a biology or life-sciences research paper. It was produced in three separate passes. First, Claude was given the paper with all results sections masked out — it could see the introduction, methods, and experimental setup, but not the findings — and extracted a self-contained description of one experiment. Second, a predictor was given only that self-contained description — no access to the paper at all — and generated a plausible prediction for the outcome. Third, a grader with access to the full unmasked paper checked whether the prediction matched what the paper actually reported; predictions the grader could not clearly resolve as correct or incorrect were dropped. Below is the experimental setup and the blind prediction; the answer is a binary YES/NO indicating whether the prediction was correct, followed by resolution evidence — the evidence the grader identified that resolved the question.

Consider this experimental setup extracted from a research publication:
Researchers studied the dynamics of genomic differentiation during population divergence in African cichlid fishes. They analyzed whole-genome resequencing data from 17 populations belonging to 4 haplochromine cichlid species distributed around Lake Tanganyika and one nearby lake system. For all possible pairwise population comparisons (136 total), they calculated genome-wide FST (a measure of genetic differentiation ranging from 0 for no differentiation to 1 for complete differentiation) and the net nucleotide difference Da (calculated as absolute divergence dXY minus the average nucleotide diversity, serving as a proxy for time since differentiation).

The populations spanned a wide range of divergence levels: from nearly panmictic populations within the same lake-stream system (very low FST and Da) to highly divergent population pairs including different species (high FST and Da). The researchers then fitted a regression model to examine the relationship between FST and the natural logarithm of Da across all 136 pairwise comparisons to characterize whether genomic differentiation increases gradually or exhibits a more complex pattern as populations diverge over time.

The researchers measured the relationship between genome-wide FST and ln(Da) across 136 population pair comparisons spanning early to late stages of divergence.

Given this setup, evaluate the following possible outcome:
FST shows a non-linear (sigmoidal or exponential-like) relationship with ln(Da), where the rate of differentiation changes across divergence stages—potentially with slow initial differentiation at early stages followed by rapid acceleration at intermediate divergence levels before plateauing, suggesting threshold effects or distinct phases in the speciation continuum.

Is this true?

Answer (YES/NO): NO